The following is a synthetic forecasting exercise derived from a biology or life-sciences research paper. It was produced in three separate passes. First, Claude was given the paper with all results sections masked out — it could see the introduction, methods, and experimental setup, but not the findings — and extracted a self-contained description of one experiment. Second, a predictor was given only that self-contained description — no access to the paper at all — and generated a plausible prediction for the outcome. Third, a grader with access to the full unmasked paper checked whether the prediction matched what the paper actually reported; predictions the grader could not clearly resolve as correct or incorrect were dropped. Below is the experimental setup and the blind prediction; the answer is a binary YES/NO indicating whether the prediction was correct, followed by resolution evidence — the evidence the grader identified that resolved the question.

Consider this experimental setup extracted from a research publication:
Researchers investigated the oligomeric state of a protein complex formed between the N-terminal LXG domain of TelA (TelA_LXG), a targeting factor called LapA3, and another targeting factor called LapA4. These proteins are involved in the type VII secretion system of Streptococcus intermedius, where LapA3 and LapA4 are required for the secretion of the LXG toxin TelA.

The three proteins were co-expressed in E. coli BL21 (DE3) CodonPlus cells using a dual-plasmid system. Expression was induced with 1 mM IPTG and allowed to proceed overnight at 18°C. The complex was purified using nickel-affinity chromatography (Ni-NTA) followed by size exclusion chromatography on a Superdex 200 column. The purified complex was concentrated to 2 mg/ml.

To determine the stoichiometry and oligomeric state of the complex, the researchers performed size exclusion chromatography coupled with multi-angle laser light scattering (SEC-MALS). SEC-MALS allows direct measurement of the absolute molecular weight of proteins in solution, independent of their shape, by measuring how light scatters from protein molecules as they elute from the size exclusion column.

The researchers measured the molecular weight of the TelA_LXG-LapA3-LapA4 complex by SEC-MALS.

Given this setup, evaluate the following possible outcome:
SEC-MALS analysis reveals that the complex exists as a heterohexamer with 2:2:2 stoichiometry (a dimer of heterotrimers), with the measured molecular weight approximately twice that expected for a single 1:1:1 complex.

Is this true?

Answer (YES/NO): NO